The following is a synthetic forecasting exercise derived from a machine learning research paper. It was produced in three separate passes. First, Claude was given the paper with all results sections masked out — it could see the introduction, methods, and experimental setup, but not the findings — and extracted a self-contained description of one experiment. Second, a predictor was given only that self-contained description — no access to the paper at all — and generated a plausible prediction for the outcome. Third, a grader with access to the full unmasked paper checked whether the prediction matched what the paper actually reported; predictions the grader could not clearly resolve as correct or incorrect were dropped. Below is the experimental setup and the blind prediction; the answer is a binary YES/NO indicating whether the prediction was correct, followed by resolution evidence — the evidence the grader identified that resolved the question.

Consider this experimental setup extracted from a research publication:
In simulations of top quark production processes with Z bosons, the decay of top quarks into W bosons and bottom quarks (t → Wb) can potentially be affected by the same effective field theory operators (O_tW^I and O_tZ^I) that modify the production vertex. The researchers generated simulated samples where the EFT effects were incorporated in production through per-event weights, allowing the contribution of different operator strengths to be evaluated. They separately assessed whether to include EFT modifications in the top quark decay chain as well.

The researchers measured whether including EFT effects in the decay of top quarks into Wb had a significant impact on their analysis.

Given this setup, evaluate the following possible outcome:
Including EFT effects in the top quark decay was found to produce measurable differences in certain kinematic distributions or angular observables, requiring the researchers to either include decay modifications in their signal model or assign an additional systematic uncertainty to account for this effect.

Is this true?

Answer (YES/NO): NO